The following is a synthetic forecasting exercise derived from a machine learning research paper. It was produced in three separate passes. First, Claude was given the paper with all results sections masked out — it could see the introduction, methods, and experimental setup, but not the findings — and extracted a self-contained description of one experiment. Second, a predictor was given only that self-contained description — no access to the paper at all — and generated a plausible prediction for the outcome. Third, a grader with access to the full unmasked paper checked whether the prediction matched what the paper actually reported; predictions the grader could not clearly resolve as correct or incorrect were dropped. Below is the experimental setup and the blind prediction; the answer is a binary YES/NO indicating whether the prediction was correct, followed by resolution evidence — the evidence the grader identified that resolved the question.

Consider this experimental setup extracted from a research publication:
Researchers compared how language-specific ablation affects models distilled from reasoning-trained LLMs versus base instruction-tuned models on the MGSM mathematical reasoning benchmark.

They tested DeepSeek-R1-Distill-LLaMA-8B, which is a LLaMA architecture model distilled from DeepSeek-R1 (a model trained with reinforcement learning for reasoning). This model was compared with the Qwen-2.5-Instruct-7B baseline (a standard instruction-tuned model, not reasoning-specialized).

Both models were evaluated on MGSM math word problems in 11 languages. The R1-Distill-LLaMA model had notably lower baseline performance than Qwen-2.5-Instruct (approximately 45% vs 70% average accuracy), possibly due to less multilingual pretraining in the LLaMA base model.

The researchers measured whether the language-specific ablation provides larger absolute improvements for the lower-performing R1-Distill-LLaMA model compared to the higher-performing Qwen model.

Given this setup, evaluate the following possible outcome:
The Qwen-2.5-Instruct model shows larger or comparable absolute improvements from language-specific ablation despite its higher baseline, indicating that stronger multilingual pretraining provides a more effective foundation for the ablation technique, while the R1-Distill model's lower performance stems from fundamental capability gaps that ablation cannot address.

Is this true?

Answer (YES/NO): NO